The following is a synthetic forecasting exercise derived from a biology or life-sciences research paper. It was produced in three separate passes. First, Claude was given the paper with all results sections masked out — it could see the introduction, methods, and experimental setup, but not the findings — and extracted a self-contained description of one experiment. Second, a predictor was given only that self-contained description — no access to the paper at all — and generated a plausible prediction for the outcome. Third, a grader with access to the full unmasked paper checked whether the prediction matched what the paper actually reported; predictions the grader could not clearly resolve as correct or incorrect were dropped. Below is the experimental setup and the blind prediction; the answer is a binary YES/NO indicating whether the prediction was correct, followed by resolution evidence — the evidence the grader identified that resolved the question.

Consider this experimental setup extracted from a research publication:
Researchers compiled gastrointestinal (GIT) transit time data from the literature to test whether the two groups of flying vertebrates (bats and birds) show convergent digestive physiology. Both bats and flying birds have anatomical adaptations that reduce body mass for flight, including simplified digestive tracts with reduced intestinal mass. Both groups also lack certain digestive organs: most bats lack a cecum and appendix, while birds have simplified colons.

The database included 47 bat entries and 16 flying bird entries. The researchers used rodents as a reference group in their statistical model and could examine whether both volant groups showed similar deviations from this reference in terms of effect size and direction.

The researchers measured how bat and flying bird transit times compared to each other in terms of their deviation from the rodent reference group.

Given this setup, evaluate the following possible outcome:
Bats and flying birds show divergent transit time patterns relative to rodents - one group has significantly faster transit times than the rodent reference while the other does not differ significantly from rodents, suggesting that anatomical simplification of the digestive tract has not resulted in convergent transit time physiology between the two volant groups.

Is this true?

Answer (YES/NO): NO